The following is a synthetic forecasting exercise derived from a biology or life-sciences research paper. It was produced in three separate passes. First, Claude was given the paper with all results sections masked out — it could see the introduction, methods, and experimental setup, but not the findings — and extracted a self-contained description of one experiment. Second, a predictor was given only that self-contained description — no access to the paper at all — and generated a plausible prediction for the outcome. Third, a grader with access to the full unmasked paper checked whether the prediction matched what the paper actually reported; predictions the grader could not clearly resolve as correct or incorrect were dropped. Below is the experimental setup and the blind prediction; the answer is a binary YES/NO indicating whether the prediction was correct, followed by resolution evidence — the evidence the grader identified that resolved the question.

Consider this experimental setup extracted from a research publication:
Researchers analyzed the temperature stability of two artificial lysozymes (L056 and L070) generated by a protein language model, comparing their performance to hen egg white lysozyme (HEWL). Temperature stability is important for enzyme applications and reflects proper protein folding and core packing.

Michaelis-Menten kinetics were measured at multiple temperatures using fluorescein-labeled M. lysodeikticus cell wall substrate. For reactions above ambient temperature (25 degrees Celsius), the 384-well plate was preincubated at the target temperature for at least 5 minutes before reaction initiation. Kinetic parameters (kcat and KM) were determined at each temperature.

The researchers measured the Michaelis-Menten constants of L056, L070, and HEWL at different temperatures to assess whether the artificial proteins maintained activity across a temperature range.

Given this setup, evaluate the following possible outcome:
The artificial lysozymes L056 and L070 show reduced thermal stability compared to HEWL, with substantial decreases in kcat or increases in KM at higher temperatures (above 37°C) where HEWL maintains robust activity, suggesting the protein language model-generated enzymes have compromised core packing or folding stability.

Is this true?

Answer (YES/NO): NO